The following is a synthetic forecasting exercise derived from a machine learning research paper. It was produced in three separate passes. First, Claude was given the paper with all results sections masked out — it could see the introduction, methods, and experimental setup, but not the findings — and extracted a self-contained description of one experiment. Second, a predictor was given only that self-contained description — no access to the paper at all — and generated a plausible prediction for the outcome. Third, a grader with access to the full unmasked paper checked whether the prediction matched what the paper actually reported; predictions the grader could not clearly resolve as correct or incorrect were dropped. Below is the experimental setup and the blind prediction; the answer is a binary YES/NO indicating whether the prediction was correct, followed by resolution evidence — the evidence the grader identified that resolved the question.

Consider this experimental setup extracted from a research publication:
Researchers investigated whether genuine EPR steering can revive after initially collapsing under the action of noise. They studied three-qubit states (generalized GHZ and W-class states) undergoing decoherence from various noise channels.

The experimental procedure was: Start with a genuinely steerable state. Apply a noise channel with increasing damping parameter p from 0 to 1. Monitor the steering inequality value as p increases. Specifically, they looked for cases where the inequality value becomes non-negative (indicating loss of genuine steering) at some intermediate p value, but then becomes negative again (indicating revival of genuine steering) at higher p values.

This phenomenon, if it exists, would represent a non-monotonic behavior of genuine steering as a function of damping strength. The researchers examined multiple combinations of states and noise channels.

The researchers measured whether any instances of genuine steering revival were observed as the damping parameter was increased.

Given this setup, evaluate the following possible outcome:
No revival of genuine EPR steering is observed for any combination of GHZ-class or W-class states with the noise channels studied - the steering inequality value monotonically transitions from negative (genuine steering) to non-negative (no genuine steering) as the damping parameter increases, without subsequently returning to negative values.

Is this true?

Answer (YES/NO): NO